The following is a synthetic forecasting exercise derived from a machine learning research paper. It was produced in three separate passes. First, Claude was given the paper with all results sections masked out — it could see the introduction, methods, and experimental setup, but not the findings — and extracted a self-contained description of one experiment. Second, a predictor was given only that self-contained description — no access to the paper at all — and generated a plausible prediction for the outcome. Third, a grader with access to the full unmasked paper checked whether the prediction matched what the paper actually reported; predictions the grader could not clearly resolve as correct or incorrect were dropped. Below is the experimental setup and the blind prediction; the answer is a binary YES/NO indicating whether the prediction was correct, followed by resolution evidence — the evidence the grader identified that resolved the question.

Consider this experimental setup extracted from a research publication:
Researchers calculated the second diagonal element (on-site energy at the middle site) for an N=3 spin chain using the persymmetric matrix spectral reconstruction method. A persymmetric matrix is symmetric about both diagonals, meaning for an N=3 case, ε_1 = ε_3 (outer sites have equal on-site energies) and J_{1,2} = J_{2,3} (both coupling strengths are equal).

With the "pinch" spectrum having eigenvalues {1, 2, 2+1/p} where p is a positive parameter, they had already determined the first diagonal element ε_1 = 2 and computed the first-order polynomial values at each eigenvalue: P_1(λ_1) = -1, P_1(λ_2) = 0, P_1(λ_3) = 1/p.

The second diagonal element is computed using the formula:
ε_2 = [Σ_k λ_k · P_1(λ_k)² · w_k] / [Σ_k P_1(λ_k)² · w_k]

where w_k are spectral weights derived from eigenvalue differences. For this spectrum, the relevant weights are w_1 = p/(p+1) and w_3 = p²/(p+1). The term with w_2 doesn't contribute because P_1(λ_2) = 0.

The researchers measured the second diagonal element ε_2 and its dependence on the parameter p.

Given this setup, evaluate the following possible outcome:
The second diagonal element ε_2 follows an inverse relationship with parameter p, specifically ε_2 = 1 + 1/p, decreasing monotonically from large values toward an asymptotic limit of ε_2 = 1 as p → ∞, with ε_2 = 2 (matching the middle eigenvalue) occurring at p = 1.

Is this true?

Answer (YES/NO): YES